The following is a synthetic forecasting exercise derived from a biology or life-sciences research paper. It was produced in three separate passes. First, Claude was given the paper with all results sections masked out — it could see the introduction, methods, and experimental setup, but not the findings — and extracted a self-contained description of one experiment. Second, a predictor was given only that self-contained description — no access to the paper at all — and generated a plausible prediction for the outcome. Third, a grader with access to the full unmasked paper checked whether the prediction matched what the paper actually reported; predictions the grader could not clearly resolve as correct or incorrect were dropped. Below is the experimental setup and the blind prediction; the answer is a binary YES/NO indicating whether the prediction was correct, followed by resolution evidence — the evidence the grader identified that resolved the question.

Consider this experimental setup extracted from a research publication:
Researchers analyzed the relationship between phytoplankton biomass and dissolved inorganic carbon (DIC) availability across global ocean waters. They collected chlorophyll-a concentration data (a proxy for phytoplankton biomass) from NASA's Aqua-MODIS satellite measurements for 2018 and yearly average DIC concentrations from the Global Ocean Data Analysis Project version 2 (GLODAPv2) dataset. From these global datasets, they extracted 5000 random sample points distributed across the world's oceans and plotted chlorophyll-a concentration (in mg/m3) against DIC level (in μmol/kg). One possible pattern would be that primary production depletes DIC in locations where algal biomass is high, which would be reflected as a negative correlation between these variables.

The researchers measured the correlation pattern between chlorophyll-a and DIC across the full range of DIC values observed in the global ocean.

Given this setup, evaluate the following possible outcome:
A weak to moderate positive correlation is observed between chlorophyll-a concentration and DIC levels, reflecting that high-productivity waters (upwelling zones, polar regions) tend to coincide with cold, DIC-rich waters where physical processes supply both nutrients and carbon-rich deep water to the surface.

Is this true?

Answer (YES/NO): NO